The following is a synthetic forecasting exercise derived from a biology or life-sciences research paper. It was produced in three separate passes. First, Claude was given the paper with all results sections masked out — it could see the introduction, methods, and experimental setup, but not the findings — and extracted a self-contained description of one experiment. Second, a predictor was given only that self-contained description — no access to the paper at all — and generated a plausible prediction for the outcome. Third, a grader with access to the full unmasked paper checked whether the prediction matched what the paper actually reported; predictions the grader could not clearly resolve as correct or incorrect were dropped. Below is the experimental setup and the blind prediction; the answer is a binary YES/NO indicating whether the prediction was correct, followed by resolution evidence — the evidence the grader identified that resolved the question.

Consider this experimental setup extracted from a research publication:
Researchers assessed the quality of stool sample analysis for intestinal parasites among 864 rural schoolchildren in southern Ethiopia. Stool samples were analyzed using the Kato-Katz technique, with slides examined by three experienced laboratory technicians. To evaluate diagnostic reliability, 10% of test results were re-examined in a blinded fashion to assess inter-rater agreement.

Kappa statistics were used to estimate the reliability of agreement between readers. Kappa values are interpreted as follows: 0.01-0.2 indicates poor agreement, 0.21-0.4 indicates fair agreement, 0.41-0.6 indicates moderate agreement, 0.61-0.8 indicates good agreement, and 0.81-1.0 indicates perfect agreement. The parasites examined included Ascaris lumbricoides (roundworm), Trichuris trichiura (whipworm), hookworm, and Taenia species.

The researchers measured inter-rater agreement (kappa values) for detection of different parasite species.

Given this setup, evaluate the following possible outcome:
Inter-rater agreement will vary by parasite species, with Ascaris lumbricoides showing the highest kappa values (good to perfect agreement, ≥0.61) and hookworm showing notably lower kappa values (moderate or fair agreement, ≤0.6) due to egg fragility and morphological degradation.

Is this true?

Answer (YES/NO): NO